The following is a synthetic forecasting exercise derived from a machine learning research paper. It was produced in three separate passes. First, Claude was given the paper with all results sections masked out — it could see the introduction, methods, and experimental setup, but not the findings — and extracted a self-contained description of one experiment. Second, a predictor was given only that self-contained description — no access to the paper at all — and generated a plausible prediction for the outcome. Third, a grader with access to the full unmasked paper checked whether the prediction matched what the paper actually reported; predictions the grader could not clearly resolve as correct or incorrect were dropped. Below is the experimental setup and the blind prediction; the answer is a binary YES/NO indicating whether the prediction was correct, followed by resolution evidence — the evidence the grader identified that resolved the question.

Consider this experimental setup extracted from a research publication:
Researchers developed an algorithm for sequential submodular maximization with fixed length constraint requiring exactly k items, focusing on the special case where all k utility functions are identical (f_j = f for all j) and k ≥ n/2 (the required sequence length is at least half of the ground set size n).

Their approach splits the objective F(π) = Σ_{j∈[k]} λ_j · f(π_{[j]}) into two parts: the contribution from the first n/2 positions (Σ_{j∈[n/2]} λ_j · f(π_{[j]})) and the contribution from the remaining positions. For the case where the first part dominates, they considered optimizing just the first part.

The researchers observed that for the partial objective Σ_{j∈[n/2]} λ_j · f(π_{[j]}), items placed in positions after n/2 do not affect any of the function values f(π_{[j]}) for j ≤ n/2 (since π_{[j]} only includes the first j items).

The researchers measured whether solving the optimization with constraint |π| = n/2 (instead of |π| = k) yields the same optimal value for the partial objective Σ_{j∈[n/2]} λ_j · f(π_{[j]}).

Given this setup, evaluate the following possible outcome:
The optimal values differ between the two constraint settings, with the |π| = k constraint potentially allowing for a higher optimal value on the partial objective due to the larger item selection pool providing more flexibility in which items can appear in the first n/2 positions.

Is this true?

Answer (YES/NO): NO